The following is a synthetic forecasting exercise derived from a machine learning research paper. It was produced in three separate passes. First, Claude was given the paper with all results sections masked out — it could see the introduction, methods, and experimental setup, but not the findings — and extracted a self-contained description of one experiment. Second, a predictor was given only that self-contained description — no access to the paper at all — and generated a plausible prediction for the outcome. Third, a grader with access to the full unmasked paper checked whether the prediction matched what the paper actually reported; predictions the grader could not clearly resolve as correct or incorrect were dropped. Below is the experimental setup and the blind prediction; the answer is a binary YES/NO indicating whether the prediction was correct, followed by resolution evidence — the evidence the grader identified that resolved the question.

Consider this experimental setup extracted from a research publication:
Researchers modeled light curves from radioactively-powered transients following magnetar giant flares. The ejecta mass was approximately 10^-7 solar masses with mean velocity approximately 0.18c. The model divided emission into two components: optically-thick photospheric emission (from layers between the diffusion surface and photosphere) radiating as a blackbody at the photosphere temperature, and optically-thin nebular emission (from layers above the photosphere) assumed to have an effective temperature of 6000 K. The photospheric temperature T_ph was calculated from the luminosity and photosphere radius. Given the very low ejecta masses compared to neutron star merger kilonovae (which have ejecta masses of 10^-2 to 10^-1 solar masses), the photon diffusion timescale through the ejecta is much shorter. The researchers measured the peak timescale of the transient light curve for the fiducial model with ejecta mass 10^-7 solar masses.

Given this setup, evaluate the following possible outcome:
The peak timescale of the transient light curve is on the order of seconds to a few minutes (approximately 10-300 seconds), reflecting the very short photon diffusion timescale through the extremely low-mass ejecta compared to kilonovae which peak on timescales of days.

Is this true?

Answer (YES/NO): YES